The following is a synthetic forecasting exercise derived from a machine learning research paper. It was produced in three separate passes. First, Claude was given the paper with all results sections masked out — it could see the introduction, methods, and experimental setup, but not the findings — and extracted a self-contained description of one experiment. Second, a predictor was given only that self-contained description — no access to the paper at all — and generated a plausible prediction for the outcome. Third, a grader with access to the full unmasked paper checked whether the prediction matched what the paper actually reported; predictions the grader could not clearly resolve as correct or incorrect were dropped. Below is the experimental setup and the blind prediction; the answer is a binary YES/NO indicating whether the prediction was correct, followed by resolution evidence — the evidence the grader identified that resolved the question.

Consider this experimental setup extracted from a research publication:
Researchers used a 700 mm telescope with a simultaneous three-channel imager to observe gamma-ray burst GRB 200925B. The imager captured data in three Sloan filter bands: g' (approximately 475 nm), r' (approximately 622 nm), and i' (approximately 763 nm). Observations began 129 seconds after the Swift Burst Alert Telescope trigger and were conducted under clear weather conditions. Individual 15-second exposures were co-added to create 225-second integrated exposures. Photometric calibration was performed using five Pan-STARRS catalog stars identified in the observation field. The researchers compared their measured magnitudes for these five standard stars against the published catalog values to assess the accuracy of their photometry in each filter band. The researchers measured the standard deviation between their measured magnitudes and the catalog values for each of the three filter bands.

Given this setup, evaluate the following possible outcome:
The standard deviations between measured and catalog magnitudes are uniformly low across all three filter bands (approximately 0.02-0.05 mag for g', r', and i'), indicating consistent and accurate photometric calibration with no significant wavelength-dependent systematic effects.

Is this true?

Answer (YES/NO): NO